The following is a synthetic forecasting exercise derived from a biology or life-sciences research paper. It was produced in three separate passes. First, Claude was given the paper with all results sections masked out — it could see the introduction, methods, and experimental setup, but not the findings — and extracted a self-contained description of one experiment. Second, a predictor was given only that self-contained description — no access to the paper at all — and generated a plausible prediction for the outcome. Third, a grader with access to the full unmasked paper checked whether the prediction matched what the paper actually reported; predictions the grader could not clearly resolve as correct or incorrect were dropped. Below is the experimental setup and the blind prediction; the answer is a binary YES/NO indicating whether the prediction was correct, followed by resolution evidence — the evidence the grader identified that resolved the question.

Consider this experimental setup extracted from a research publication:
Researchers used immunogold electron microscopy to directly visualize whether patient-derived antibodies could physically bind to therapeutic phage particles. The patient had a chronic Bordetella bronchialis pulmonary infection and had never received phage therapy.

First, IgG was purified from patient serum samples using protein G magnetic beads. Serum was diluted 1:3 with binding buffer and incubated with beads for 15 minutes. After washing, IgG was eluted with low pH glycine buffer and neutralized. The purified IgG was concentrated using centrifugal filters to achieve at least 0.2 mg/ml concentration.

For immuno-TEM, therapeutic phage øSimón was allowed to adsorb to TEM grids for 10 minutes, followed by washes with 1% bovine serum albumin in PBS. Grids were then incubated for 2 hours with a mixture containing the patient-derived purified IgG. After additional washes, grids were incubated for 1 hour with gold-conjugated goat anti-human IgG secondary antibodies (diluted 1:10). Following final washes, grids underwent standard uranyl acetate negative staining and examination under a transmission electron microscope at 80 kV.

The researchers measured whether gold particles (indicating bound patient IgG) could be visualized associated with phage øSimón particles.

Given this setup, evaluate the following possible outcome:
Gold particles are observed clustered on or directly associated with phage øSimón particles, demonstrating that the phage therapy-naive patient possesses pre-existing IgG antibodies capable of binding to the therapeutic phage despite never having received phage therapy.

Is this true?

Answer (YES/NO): YES